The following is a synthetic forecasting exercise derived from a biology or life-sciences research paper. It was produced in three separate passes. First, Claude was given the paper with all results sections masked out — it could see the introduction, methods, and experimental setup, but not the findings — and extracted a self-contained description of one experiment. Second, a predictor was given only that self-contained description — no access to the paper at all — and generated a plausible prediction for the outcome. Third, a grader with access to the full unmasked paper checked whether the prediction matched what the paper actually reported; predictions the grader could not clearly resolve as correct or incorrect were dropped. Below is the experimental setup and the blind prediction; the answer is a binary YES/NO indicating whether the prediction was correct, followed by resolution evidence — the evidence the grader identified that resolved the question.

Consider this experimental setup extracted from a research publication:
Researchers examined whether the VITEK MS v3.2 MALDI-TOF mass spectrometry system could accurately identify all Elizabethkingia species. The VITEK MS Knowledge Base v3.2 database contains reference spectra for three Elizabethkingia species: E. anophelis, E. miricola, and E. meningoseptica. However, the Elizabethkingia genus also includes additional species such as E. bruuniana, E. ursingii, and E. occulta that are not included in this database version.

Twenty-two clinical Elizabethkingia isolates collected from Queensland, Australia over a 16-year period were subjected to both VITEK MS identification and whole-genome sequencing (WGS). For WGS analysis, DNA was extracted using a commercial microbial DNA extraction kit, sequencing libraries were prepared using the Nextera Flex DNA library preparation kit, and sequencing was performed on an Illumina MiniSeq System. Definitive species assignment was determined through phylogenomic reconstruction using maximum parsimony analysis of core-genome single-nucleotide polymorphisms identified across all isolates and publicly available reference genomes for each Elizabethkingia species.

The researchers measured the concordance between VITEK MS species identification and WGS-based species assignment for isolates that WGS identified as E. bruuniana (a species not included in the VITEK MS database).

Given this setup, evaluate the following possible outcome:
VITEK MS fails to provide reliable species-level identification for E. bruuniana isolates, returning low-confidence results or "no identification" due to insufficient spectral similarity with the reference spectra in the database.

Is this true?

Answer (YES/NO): NO